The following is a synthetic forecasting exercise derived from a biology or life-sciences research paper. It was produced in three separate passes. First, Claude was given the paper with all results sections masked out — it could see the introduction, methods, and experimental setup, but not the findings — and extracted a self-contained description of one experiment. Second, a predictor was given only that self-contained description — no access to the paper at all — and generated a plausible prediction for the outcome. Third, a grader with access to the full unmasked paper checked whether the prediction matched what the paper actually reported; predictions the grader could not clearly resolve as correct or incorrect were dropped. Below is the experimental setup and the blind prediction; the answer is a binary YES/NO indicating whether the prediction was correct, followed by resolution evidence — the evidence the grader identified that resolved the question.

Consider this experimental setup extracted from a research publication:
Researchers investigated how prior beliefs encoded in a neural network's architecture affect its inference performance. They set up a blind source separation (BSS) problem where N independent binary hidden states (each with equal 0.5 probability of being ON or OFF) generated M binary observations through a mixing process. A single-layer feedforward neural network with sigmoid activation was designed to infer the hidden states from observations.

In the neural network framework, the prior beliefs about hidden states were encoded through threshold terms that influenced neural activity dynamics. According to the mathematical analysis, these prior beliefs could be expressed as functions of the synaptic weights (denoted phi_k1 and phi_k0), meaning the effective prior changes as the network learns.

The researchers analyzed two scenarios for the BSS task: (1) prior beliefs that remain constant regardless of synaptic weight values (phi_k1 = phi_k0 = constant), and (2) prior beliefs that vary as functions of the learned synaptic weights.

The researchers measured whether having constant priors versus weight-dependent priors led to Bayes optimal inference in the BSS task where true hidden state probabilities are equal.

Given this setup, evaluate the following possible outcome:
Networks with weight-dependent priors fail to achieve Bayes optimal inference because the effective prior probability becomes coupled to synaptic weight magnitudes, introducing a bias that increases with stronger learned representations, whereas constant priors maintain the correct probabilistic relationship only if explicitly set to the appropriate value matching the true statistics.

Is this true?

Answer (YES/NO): NO